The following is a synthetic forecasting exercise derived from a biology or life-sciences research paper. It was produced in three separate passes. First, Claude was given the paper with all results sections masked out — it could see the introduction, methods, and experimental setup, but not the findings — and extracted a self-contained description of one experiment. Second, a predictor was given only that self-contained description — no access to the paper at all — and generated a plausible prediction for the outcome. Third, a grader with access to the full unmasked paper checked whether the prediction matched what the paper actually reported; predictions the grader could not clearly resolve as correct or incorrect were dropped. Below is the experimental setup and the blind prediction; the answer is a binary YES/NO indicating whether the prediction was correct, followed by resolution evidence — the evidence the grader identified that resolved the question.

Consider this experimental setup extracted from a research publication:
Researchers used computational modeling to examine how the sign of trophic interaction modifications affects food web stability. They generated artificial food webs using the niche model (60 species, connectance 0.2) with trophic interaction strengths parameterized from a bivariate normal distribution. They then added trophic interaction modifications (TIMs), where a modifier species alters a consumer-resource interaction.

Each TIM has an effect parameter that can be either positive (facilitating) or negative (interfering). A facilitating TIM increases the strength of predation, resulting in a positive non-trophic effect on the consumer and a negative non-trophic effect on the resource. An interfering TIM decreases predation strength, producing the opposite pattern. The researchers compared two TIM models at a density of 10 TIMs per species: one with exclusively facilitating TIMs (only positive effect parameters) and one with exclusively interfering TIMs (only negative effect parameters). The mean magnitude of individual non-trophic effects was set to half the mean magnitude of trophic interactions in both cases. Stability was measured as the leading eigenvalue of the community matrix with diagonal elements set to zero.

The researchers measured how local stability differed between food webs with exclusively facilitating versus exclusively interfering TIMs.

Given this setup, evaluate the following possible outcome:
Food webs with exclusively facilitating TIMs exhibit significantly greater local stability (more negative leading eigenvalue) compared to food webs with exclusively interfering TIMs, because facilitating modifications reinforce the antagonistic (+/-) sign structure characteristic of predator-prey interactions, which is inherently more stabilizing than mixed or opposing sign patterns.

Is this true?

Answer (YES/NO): YES